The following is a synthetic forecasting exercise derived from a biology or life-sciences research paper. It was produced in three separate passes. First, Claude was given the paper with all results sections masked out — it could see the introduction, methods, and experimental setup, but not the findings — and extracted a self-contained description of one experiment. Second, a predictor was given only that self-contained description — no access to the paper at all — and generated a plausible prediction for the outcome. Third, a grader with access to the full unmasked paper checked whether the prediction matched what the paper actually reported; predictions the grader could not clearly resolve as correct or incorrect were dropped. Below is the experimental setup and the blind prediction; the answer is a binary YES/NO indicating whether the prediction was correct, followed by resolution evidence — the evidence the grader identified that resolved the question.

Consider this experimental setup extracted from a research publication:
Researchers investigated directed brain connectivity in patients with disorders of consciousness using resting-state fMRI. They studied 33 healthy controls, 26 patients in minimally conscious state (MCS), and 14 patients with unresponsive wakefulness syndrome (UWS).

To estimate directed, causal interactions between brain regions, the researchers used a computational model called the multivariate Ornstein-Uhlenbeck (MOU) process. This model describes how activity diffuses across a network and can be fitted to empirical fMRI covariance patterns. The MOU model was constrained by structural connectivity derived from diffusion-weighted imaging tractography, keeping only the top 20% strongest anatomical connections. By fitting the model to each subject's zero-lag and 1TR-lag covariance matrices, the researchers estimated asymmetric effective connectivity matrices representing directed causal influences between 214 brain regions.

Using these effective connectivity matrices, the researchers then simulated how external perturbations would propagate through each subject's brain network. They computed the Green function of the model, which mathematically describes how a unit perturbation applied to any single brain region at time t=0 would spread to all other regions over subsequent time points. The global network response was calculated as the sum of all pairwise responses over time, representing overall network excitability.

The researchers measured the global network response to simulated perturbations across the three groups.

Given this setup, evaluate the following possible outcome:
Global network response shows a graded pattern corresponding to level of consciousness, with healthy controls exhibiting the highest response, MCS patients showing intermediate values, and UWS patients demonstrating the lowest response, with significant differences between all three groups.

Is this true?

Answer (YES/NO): NO